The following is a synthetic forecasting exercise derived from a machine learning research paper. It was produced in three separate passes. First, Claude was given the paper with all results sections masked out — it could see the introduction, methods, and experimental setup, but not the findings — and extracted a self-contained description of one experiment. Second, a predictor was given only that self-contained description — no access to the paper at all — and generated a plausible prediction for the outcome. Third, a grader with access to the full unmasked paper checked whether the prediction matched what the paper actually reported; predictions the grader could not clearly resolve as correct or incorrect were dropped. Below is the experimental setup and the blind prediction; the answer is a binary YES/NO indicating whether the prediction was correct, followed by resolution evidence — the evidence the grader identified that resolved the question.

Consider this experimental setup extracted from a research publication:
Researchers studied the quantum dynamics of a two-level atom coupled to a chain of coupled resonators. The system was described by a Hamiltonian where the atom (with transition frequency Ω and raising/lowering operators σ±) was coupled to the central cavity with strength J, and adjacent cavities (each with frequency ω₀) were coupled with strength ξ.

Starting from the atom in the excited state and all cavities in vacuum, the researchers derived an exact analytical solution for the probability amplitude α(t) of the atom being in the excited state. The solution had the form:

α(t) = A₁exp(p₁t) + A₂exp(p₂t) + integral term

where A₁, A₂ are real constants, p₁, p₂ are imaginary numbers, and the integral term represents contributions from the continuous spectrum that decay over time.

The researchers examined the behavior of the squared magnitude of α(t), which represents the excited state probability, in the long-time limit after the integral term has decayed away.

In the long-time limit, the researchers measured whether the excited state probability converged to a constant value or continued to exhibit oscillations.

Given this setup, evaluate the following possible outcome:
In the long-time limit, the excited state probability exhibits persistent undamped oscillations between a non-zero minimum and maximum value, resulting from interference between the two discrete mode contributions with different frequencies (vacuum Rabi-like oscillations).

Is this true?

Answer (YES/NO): YES